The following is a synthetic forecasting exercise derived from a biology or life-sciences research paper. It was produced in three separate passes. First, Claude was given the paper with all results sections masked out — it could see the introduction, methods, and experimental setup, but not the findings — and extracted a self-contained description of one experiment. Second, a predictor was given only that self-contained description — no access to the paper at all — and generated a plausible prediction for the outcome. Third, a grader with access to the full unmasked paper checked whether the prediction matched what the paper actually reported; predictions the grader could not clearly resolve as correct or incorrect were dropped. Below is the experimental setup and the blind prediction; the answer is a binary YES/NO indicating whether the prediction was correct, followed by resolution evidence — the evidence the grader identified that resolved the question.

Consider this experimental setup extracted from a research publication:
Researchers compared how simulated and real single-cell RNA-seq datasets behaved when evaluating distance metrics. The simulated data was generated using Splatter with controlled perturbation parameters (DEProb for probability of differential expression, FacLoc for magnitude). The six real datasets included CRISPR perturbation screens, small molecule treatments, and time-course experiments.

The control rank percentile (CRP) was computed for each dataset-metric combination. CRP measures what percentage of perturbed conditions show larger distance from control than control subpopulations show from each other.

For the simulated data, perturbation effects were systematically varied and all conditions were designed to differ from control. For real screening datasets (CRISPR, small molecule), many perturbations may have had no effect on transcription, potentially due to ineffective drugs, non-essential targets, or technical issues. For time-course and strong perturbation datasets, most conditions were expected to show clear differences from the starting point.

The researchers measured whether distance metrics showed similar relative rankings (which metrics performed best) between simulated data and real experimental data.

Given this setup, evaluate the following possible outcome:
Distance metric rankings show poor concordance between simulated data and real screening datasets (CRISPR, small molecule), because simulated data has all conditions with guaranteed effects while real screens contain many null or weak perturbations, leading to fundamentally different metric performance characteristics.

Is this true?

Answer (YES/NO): NO